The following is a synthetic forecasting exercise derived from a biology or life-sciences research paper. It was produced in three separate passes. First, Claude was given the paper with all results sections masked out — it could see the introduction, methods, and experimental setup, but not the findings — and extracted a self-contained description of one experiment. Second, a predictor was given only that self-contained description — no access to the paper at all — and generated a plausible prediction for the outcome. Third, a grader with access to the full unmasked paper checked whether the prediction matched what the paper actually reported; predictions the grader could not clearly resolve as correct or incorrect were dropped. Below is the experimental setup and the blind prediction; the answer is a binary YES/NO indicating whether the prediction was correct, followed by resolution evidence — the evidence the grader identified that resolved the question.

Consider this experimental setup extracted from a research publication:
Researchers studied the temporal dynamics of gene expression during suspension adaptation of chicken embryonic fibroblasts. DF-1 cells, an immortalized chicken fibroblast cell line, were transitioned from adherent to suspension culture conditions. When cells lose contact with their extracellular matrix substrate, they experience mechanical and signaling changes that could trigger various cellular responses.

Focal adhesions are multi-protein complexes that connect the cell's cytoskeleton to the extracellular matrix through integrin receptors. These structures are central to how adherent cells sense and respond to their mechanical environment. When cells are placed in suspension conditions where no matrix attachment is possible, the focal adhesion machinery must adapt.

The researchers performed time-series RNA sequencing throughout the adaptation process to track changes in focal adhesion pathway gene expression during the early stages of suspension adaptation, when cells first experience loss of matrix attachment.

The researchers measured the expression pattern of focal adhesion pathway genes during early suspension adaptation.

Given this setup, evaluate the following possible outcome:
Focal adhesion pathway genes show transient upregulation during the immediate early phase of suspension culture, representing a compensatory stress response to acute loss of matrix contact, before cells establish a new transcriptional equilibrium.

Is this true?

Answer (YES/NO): YES